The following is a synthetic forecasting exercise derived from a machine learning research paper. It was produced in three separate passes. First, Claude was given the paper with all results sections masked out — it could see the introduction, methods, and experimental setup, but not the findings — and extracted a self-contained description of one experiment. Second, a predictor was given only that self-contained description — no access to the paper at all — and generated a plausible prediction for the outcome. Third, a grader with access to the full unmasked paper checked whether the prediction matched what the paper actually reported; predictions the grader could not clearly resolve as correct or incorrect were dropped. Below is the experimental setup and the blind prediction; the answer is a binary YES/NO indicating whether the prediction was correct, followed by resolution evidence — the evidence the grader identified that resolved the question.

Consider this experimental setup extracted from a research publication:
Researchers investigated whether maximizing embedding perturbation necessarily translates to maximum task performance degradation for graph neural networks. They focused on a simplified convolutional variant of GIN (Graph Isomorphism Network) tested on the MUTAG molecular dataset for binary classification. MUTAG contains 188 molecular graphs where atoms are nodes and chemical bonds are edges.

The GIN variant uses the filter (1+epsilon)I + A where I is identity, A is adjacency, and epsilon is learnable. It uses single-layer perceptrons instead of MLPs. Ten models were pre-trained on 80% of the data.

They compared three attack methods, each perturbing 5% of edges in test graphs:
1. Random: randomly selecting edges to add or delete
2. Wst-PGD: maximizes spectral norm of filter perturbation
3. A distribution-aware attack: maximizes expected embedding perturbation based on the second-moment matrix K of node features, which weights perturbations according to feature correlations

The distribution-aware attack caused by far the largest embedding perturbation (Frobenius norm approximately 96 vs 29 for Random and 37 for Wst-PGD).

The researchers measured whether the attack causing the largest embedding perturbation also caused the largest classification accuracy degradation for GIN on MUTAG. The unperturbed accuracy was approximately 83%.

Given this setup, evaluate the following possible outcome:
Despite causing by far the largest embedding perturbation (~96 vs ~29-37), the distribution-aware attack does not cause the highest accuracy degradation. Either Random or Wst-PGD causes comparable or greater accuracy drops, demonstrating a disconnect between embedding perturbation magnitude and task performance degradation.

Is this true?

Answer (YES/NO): YES